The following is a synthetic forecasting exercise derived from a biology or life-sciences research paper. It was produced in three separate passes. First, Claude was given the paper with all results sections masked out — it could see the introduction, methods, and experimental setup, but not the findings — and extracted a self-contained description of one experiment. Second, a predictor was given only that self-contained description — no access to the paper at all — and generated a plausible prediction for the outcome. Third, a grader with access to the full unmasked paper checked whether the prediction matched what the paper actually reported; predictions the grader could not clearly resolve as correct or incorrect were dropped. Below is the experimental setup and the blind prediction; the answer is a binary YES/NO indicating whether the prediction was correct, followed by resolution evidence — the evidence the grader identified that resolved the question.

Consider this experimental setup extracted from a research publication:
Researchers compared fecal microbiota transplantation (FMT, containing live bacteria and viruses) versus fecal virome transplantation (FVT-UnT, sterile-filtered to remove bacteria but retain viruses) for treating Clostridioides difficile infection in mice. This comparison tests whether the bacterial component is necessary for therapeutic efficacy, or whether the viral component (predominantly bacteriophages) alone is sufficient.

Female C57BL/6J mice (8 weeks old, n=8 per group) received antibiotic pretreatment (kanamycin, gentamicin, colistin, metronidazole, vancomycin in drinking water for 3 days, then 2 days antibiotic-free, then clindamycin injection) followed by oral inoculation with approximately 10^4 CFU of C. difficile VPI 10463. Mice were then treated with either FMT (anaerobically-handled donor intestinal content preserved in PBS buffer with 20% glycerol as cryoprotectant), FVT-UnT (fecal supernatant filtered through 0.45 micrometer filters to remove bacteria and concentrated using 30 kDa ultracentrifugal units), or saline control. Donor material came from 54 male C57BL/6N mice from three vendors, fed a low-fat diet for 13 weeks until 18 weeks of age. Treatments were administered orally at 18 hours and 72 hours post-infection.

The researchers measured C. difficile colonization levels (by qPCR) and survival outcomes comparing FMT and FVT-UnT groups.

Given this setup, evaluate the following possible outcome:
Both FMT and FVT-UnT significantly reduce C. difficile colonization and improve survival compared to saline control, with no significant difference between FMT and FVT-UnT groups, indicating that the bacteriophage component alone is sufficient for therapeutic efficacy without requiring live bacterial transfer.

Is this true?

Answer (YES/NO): NO